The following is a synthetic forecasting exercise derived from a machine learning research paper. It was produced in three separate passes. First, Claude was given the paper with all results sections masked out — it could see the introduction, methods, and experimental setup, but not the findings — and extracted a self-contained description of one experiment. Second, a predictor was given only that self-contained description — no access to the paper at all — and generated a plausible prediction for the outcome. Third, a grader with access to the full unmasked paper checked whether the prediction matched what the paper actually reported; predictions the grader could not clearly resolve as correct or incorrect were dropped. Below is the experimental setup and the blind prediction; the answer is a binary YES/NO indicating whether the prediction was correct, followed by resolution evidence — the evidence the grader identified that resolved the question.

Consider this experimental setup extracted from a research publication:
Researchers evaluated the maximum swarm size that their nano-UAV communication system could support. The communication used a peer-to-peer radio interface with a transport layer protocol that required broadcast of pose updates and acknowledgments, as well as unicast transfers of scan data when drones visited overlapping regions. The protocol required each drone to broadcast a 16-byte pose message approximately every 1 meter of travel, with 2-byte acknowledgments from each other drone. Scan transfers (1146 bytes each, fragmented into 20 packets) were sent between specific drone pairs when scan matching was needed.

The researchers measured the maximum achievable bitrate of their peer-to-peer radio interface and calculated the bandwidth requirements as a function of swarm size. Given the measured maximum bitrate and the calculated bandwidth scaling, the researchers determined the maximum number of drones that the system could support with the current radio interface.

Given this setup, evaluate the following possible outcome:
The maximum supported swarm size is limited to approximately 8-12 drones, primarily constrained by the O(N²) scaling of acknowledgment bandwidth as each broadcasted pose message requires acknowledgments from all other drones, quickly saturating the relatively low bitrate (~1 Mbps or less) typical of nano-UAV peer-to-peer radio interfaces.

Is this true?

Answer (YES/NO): NO